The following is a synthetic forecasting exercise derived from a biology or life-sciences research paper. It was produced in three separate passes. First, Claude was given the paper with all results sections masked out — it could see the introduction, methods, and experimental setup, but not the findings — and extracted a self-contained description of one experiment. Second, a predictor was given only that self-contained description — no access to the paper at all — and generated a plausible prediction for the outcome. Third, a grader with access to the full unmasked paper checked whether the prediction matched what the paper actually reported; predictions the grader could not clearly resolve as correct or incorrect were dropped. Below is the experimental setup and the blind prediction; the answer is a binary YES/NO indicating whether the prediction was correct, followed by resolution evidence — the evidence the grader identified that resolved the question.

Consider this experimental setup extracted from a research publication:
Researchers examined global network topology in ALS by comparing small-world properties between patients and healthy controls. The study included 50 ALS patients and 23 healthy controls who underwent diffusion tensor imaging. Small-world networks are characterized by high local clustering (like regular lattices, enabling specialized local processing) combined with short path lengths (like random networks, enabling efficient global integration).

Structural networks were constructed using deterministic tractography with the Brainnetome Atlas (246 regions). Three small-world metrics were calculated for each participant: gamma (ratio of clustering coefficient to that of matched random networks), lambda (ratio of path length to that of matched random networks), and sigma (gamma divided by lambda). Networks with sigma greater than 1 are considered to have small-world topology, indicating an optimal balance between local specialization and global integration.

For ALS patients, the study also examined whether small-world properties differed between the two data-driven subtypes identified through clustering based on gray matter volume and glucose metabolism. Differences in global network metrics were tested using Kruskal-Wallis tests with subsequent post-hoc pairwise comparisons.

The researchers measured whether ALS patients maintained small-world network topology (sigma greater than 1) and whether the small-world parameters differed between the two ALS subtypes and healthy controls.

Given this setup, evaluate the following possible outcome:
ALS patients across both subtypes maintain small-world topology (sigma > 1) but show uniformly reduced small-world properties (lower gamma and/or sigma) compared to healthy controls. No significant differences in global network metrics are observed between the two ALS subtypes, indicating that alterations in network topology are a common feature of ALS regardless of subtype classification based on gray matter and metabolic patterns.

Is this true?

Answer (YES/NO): NO